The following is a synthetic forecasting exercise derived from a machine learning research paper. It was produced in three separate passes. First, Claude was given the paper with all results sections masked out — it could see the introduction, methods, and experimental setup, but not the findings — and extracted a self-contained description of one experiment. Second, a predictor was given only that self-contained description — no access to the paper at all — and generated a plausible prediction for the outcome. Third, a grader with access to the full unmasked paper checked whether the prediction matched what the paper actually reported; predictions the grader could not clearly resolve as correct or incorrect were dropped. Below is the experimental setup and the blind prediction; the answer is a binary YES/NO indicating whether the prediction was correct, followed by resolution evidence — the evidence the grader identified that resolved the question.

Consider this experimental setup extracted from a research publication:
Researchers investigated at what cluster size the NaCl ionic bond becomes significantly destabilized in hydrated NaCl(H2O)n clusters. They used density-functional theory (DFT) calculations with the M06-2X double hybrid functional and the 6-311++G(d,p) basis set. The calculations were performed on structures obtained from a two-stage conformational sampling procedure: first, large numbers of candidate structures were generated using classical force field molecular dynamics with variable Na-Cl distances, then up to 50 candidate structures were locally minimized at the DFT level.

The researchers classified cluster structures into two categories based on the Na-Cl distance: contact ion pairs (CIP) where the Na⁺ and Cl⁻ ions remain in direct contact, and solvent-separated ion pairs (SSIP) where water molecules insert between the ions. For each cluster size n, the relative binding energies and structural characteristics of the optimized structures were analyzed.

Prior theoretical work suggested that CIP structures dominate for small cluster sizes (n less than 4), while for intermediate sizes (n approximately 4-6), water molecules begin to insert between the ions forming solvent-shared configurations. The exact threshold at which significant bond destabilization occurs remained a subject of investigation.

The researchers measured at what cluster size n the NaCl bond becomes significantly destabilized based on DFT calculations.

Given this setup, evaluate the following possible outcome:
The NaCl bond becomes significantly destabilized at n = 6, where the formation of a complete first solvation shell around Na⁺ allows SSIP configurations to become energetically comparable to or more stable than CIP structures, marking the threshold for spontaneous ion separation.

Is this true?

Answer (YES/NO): NO